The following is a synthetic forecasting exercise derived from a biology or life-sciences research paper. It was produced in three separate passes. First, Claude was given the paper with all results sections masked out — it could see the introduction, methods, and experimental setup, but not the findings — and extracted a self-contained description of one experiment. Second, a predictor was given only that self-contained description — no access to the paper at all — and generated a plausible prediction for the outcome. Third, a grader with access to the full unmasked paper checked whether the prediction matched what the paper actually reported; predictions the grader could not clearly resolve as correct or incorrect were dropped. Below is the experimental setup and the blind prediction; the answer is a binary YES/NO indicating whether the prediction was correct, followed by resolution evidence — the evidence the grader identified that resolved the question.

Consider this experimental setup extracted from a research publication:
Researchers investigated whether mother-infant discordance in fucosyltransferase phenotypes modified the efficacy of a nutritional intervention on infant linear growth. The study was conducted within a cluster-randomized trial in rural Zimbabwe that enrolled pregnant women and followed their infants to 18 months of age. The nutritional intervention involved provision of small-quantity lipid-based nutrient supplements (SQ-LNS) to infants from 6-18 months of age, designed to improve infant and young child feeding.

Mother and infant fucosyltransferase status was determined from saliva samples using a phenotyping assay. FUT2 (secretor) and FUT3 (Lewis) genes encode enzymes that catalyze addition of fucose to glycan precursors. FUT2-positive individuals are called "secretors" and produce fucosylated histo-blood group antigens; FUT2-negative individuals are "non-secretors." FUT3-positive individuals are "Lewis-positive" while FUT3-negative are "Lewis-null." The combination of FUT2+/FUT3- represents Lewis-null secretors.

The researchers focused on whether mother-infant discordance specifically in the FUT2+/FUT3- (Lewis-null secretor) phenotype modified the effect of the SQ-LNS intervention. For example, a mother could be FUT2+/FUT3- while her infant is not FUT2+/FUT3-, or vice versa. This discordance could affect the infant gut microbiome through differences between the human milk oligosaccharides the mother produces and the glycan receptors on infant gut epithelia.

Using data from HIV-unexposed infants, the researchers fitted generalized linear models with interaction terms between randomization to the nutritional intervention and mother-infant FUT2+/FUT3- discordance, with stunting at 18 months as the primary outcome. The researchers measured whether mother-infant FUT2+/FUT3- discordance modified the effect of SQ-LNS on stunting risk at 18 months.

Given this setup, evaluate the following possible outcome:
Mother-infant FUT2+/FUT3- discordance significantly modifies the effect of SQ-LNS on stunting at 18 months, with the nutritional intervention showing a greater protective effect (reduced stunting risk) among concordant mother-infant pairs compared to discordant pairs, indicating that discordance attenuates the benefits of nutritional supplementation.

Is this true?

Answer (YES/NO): NO